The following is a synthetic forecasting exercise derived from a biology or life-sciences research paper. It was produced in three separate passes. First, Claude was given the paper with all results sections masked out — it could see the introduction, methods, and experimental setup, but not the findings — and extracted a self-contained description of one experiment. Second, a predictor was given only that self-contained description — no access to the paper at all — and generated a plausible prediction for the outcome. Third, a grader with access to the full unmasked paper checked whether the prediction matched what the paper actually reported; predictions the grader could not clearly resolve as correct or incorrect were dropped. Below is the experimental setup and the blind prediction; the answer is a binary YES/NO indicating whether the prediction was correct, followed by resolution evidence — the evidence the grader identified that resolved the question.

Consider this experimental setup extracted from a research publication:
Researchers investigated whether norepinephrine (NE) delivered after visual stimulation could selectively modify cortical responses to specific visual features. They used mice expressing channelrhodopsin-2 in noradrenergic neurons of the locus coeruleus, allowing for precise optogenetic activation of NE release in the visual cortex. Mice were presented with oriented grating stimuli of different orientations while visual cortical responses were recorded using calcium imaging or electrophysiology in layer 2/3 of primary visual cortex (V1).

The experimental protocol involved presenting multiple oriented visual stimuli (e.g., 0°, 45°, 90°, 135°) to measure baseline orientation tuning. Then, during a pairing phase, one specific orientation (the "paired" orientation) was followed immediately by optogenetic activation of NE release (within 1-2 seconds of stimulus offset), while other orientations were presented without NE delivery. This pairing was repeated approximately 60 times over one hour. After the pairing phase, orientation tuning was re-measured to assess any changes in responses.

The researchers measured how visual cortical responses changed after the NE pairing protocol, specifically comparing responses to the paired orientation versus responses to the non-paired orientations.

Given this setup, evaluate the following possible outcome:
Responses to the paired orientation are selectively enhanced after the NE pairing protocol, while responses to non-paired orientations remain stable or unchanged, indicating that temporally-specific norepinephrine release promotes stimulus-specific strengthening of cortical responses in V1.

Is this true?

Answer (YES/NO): YES